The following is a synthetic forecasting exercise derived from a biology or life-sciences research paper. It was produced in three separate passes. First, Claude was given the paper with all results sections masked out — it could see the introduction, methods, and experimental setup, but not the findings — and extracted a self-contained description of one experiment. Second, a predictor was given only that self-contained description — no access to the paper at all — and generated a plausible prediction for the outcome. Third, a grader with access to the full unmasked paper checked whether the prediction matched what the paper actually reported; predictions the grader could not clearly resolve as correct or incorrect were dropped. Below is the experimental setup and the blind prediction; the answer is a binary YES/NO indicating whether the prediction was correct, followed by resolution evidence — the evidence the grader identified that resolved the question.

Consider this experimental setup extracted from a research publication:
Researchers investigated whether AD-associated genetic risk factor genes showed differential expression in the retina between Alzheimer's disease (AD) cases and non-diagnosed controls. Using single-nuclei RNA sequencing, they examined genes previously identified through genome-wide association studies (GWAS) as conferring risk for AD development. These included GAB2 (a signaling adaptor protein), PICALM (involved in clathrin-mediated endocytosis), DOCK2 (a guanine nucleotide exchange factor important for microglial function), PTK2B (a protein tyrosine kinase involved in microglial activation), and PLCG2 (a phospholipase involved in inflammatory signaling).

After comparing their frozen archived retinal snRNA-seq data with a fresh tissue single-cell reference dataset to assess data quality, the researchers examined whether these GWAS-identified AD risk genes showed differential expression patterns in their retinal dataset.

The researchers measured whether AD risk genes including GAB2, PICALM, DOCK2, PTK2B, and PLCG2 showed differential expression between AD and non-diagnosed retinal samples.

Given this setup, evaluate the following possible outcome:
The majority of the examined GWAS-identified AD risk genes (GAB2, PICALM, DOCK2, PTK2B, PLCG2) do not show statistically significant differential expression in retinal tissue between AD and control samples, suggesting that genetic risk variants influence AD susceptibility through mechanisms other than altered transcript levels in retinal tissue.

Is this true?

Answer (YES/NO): NO